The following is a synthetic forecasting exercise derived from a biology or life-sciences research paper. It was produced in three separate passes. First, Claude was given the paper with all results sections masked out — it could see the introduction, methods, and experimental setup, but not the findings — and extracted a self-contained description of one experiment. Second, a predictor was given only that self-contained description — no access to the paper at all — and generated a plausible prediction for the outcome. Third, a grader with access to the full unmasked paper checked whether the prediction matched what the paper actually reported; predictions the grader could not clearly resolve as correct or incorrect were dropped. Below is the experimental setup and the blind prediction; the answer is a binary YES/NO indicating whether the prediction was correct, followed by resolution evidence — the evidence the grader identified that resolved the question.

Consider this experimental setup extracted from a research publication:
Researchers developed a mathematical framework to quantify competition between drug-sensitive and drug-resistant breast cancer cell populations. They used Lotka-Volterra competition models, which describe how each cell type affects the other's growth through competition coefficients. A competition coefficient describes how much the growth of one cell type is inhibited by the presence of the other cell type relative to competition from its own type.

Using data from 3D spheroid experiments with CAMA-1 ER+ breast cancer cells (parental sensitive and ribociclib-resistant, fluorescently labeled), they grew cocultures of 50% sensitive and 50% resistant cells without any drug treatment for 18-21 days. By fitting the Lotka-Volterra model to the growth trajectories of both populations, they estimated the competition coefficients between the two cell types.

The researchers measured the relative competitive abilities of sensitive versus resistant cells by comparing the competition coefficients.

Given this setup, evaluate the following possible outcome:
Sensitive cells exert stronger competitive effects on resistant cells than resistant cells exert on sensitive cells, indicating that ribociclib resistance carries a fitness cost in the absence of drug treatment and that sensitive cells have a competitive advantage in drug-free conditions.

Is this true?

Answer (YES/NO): YES